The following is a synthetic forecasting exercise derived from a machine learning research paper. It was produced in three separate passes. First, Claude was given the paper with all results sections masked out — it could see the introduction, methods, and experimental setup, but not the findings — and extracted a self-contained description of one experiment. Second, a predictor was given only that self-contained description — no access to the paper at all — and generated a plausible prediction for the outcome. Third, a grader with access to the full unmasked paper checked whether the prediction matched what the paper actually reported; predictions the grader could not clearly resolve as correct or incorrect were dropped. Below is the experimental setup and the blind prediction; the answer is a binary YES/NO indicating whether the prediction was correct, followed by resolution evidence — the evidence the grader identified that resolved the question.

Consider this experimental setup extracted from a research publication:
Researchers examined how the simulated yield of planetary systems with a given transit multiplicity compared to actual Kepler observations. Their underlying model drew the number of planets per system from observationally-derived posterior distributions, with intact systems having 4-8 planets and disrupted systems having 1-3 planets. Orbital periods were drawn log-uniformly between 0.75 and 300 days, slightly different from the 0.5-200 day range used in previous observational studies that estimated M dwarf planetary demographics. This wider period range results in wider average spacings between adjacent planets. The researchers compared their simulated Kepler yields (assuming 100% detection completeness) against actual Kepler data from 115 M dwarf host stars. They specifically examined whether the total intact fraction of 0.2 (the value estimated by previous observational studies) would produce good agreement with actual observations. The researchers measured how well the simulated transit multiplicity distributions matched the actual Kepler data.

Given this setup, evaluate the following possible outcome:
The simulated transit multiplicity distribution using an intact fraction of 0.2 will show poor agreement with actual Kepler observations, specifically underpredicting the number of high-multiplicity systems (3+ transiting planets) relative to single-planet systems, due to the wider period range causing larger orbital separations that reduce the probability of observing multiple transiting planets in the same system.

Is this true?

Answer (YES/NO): NO